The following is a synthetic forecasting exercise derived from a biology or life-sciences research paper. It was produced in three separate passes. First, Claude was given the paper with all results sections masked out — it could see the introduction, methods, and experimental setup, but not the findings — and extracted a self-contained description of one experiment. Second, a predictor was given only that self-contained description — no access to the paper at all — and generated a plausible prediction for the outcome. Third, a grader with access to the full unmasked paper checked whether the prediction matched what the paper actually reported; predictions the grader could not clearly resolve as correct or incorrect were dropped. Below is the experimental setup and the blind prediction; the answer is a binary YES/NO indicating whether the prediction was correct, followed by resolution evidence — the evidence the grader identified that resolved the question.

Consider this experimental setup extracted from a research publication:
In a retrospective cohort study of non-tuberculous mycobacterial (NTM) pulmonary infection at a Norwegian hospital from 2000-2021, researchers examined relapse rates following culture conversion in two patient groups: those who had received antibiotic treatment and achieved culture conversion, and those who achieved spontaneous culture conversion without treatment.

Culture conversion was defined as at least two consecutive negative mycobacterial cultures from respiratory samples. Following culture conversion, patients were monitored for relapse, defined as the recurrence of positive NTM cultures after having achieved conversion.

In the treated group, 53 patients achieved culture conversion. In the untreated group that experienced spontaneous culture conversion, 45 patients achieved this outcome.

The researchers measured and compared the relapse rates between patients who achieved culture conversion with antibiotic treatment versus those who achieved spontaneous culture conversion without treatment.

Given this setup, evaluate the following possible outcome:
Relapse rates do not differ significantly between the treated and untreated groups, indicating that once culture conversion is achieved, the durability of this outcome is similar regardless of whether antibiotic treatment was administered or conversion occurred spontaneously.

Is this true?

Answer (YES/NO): NO